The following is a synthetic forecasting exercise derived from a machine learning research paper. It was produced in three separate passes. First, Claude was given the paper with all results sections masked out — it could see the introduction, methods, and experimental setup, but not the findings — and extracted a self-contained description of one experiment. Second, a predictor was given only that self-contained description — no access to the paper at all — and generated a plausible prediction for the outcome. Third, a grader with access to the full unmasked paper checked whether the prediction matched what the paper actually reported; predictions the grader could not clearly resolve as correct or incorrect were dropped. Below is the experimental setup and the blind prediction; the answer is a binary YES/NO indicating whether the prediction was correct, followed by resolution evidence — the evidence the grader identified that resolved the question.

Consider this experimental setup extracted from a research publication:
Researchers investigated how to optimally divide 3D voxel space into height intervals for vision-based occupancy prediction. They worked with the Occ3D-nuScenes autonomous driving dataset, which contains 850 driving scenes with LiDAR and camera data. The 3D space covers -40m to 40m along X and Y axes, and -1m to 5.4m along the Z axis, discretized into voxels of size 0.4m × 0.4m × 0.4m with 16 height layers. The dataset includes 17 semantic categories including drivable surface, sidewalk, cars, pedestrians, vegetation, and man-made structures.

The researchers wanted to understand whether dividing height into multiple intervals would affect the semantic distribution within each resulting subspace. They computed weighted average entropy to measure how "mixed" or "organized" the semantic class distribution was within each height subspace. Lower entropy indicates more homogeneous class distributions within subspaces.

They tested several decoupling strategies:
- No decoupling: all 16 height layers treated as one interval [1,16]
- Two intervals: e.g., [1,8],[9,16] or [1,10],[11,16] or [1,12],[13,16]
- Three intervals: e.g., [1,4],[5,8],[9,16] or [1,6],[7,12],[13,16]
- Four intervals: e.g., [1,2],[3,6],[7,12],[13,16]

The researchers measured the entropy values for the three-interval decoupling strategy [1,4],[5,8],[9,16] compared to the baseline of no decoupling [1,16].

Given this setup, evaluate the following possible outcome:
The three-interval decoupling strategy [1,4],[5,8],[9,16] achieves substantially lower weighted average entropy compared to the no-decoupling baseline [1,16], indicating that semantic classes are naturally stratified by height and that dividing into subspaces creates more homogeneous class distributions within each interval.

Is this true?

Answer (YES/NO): YES